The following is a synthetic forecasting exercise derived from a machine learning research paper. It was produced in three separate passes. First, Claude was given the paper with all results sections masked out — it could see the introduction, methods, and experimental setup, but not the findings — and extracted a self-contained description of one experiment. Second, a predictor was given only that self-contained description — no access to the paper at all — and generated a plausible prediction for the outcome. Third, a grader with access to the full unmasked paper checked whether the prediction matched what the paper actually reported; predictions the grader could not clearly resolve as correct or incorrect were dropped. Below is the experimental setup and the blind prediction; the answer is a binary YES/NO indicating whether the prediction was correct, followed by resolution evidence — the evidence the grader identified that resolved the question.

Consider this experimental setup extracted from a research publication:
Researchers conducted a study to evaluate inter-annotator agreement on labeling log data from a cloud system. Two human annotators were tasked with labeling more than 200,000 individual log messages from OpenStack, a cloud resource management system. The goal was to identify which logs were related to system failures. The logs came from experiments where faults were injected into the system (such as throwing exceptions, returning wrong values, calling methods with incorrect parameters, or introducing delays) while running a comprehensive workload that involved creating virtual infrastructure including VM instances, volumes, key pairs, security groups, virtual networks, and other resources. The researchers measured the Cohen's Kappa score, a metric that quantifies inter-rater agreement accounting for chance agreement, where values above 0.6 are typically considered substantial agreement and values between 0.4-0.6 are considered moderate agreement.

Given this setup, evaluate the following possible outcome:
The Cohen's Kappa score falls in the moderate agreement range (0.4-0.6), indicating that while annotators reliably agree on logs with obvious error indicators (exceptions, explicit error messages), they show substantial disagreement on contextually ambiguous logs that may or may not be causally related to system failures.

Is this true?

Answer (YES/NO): NO